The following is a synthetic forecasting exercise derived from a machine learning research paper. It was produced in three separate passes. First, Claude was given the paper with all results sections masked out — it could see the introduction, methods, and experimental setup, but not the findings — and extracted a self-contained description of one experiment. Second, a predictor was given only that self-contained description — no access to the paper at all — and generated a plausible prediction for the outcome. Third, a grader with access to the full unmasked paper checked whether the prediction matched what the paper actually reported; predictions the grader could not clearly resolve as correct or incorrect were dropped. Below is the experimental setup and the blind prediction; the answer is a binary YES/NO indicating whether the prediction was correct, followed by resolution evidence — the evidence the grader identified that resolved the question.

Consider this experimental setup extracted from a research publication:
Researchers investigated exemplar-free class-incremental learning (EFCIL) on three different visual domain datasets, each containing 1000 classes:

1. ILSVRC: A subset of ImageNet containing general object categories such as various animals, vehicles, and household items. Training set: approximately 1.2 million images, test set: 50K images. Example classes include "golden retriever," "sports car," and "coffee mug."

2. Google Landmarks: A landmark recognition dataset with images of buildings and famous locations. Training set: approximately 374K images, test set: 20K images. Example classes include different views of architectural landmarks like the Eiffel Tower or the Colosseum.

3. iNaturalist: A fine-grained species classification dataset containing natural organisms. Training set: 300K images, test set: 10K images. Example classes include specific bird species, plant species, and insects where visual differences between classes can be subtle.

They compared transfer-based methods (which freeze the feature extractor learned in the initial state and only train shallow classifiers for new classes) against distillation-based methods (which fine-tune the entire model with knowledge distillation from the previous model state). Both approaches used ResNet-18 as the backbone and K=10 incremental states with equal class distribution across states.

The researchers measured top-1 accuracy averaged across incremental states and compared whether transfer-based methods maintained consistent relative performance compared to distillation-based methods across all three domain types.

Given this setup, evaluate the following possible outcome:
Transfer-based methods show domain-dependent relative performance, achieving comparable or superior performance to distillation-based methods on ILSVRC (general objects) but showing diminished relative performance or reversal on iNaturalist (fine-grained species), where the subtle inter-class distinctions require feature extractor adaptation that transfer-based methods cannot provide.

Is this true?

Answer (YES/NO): NO